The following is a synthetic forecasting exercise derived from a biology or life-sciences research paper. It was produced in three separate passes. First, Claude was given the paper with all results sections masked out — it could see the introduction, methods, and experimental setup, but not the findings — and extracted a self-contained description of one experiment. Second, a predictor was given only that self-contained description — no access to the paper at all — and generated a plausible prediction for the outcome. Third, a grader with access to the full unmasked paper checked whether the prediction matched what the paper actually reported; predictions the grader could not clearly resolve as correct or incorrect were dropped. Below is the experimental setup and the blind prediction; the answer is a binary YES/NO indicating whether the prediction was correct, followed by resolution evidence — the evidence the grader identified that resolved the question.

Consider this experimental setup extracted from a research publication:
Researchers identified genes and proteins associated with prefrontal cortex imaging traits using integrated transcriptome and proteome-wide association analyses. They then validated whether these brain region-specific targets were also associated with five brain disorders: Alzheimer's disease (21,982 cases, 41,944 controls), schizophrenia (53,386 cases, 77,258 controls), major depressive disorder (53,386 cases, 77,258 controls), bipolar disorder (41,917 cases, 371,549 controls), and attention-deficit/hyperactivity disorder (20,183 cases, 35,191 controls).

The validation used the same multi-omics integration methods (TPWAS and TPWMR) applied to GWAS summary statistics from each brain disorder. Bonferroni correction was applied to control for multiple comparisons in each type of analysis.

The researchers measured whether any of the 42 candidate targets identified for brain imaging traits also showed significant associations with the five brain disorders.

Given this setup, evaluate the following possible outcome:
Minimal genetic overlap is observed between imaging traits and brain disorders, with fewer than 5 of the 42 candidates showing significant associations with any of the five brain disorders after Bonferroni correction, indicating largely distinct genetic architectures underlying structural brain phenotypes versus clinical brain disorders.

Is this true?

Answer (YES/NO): NO